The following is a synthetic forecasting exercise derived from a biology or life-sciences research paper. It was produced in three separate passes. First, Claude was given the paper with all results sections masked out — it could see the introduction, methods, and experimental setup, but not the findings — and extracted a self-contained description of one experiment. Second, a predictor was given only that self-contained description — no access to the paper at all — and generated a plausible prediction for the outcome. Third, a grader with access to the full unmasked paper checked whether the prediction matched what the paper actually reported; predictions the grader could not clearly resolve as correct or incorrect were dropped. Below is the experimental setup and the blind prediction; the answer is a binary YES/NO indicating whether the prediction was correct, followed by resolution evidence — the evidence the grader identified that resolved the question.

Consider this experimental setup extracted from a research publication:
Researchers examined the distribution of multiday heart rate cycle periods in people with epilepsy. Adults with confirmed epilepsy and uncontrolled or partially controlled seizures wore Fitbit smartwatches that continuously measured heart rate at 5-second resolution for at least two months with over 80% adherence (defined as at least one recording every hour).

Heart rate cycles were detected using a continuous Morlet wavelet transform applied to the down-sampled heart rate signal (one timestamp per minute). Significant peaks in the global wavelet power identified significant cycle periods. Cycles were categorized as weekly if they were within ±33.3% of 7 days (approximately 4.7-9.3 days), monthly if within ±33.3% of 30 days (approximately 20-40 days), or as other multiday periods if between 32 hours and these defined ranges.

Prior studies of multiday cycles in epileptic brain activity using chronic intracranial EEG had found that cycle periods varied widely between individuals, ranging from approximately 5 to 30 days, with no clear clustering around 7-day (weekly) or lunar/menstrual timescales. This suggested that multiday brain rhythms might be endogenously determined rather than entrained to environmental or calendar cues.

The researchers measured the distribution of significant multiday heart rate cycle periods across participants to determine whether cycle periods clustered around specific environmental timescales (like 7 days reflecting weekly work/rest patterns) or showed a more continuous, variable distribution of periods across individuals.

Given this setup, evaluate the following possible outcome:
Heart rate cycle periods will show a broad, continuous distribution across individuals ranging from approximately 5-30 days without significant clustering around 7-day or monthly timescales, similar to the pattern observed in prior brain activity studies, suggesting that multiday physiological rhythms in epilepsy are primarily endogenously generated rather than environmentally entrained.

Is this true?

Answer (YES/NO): NO